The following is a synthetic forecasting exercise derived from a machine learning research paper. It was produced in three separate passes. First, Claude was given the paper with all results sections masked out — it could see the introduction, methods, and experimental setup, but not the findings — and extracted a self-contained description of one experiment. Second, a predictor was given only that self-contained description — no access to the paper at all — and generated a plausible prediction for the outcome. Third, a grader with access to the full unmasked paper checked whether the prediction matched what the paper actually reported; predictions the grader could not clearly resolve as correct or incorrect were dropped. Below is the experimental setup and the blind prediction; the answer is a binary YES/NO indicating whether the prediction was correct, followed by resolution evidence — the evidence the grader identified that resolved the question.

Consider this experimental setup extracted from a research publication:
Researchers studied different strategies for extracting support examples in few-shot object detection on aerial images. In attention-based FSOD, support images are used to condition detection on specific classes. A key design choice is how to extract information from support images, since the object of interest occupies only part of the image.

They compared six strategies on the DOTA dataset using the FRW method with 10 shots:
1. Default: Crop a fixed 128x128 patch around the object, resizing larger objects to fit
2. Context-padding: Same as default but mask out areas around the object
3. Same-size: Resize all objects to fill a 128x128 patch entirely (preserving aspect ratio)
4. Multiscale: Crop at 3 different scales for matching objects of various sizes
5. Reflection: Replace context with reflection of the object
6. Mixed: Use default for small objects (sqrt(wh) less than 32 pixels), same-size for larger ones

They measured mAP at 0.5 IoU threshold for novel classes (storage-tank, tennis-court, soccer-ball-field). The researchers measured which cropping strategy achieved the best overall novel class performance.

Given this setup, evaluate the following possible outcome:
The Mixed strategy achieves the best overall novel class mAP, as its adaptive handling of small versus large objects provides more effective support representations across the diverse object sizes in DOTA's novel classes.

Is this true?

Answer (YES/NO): NO